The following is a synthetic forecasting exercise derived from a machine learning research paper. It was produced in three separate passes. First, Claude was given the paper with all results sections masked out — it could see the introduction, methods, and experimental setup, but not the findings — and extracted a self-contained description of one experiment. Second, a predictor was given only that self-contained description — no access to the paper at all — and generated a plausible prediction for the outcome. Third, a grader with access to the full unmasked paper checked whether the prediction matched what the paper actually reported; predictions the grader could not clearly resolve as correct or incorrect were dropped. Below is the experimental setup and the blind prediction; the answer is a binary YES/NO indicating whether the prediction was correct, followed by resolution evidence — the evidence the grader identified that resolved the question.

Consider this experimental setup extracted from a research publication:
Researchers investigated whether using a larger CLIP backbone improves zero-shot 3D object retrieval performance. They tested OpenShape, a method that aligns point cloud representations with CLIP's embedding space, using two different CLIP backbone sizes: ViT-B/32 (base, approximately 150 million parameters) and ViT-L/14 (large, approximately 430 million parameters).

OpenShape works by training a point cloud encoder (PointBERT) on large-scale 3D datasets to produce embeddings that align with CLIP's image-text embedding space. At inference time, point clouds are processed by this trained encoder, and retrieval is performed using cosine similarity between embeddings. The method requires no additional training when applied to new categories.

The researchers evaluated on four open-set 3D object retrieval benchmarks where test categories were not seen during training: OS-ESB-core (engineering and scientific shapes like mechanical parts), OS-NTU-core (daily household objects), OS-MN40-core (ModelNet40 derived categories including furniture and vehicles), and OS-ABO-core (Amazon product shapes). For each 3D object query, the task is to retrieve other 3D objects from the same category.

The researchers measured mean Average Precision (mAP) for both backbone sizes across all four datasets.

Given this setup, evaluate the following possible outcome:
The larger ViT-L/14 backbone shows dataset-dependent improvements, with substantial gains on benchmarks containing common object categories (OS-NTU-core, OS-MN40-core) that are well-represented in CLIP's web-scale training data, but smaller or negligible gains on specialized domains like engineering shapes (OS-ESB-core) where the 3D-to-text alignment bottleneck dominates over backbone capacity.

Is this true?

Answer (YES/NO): NO